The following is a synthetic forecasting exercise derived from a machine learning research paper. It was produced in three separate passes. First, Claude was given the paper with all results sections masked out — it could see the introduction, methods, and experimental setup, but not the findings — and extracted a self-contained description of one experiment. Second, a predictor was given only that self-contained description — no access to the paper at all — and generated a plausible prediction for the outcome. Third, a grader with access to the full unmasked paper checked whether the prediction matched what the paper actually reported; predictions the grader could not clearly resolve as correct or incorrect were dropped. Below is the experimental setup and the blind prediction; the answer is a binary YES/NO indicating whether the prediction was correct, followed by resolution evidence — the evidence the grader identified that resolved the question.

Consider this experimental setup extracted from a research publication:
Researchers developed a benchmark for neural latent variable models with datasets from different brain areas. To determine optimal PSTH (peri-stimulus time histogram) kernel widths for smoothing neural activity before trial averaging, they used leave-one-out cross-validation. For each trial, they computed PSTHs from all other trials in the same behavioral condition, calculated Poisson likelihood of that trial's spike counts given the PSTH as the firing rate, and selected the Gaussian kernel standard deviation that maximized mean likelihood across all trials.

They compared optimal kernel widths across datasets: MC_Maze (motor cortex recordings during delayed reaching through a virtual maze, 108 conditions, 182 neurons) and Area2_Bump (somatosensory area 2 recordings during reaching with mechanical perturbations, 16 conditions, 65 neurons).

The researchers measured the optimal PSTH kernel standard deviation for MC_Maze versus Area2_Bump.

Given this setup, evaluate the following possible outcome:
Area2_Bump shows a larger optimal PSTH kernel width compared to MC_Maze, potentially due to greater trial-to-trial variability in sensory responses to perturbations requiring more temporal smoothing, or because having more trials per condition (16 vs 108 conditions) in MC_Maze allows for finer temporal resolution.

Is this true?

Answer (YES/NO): NO